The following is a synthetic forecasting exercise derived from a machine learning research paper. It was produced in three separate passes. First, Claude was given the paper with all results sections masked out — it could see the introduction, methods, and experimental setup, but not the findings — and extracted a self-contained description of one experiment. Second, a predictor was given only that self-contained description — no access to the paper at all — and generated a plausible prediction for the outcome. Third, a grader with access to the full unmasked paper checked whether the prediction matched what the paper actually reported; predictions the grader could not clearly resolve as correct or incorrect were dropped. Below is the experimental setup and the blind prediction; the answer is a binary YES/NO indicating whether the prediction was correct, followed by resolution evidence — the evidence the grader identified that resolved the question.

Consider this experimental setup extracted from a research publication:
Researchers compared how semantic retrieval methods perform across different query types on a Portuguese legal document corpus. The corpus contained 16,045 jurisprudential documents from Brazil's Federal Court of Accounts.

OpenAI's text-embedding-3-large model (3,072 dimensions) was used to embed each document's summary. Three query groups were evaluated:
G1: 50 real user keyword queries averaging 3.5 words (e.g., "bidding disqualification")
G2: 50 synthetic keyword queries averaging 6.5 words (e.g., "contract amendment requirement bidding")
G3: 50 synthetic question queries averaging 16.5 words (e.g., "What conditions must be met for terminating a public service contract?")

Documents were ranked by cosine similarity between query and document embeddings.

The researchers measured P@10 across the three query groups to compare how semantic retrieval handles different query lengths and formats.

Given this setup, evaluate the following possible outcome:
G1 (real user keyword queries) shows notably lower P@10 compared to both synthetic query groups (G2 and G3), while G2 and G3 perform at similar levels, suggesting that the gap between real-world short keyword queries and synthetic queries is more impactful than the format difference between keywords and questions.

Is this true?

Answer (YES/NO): YES